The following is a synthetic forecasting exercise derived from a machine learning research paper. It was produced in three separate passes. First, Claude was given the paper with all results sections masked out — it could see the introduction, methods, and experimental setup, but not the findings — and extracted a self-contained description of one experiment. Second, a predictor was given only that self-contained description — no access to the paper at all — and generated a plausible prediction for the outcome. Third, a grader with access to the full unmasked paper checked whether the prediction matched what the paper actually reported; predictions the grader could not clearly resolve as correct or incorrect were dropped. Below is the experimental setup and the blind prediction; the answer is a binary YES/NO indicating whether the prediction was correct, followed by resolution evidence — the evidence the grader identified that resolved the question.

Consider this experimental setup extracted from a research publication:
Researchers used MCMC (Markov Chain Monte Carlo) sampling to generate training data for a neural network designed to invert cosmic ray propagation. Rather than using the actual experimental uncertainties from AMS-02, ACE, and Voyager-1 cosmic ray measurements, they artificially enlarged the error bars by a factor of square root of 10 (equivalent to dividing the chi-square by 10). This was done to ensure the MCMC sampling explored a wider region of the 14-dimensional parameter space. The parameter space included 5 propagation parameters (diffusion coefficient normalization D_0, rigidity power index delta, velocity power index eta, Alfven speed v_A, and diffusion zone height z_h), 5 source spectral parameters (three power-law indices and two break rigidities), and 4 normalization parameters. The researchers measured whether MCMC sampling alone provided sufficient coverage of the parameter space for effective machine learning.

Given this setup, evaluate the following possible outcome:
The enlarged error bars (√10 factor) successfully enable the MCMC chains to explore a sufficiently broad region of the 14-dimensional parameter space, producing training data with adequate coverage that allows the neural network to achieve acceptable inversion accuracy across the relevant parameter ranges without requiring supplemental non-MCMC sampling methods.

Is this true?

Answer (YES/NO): NO